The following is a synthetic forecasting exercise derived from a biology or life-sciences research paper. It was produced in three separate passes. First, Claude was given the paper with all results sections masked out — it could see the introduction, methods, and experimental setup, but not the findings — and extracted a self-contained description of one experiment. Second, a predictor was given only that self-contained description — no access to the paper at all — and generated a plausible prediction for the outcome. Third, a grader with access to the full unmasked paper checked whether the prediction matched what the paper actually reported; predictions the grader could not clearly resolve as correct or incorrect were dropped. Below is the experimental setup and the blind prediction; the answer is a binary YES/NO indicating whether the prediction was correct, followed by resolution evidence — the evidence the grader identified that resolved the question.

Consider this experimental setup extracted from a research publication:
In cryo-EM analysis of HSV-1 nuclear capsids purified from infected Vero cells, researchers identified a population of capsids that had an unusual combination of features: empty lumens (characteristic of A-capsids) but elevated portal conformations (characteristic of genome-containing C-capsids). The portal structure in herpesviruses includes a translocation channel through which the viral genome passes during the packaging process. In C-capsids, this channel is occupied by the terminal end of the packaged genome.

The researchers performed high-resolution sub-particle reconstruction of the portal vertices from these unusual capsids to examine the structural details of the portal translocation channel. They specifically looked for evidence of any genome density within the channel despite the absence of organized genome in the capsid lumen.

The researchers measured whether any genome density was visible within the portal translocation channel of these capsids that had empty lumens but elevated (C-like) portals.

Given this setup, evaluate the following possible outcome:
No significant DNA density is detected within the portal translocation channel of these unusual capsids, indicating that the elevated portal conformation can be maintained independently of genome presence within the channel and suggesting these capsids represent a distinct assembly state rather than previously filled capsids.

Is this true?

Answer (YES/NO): NO